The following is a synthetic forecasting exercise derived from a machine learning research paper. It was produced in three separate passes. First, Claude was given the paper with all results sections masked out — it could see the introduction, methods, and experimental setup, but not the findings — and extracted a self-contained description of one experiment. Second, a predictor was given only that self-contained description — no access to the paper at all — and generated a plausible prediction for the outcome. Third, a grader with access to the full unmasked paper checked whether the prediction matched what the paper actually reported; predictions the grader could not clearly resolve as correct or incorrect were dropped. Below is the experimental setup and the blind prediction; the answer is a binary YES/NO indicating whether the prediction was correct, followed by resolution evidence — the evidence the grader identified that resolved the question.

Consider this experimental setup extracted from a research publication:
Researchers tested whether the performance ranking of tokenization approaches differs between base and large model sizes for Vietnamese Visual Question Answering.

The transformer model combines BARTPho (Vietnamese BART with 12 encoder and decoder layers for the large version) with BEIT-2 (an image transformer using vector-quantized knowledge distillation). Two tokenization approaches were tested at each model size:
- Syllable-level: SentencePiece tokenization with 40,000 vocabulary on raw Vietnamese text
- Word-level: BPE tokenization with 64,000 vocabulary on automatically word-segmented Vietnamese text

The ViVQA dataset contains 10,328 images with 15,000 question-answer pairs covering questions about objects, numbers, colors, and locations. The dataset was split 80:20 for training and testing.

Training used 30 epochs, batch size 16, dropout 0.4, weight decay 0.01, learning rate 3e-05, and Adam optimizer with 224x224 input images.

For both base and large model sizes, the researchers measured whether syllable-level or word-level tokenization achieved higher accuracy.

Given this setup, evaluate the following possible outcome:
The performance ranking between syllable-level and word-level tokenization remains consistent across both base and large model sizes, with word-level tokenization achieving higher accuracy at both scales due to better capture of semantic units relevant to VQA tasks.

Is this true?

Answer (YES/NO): NO